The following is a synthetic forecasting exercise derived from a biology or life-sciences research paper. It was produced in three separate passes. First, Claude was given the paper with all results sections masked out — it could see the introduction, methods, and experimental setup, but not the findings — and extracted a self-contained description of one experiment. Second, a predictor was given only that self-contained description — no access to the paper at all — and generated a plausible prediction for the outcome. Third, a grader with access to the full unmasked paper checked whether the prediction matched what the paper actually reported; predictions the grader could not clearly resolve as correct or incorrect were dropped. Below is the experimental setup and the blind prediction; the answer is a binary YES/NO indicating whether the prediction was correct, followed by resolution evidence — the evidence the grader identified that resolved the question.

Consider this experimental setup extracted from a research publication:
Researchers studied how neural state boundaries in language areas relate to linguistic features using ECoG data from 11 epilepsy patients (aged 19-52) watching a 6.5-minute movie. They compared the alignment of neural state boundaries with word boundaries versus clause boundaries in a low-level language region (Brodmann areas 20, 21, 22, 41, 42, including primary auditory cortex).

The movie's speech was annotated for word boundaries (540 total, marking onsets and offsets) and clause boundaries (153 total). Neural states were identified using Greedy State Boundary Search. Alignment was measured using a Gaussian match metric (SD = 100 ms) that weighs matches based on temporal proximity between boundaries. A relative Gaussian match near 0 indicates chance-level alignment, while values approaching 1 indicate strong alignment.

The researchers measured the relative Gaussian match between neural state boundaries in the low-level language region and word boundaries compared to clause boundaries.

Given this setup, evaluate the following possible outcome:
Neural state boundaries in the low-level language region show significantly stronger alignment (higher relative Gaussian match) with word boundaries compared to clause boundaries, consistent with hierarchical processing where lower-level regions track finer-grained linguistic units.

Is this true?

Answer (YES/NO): NO